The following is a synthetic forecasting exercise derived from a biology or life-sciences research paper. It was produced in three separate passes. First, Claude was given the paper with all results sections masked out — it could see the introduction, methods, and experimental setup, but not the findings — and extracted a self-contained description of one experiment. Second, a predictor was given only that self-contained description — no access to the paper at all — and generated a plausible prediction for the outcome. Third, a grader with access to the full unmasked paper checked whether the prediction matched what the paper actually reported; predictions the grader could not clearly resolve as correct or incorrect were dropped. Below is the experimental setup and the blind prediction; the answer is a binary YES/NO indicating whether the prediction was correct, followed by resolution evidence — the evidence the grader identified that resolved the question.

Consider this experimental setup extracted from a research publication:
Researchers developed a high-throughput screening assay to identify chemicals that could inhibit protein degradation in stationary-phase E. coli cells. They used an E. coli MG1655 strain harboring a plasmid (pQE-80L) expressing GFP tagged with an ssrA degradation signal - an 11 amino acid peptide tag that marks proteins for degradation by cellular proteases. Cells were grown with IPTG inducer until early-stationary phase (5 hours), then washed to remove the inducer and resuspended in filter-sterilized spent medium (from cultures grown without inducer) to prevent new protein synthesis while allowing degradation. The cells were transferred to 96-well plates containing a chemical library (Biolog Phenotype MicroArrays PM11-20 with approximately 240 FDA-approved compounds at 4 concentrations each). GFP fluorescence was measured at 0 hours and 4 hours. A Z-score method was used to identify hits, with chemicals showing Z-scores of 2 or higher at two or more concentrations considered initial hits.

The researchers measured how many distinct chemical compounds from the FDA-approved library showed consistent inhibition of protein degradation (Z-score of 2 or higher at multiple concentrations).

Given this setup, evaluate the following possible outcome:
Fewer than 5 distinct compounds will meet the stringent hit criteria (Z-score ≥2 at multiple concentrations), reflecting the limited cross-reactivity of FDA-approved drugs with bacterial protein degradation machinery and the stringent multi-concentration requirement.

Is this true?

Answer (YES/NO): NO